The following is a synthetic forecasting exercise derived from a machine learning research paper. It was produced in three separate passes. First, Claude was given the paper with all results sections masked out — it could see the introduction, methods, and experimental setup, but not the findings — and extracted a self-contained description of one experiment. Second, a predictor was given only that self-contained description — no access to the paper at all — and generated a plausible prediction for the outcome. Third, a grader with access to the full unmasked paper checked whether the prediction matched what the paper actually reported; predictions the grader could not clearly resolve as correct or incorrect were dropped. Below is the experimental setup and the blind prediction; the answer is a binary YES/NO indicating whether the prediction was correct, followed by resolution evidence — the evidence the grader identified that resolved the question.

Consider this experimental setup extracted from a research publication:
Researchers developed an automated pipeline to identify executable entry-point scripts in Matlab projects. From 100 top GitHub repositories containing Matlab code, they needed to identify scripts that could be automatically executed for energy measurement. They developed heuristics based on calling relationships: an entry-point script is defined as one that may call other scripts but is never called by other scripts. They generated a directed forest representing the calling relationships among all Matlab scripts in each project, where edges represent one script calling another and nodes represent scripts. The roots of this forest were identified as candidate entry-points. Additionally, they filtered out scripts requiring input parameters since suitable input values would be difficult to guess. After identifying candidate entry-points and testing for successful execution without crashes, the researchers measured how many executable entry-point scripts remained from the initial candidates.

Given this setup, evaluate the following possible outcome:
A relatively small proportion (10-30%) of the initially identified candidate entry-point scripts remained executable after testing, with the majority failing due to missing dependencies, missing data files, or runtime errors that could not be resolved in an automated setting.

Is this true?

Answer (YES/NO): YES